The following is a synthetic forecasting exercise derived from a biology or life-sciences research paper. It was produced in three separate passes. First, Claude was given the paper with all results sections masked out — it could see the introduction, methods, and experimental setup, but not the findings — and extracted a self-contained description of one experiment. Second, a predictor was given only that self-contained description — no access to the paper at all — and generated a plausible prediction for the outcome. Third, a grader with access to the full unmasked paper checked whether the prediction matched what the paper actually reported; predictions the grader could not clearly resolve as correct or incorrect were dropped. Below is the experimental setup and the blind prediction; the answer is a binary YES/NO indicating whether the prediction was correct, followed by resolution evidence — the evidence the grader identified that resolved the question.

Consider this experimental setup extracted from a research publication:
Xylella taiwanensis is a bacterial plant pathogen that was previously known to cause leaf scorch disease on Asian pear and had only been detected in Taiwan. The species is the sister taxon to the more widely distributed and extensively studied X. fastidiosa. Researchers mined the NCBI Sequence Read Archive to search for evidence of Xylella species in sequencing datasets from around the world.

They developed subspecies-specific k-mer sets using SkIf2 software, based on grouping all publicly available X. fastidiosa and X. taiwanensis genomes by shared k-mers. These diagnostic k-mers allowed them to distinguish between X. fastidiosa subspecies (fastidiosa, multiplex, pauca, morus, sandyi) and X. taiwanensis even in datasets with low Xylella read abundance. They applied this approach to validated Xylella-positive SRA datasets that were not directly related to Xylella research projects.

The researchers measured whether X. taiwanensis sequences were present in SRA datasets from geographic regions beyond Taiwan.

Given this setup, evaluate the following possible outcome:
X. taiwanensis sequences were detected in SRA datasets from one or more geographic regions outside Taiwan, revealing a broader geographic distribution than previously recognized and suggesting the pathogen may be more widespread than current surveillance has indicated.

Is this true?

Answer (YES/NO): YES